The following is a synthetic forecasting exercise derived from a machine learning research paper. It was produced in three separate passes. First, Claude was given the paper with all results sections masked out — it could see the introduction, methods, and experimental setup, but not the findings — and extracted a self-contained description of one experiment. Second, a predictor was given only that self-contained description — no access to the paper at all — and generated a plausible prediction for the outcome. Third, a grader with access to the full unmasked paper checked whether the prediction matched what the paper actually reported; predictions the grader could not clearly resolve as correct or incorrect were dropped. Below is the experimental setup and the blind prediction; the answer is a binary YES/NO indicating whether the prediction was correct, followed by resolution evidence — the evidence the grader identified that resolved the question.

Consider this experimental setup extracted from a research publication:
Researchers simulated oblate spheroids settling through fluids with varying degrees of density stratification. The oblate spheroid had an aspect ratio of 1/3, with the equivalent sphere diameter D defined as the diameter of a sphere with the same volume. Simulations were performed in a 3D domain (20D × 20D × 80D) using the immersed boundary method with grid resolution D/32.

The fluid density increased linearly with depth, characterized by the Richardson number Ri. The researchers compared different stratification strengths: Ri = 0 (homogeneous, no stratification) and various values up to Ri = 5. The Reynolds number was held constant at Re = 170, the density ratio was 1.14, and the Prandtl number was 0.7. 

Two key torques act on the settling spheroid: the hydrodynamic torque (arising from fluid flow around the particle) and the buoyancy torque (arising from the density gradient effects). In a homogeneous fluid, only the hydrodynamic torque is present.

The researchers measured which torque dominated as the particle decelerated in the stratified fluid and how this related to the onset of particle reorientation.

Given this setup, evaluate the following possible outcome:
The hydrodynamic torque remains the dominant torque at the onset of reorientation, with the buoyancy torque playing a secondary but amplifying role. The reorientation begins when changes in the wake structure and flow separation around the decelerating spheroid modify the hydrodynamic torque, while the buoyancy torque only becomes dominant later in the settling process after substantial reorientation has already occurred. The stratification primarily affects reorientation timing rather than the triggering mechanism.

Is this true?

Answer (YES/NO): NO